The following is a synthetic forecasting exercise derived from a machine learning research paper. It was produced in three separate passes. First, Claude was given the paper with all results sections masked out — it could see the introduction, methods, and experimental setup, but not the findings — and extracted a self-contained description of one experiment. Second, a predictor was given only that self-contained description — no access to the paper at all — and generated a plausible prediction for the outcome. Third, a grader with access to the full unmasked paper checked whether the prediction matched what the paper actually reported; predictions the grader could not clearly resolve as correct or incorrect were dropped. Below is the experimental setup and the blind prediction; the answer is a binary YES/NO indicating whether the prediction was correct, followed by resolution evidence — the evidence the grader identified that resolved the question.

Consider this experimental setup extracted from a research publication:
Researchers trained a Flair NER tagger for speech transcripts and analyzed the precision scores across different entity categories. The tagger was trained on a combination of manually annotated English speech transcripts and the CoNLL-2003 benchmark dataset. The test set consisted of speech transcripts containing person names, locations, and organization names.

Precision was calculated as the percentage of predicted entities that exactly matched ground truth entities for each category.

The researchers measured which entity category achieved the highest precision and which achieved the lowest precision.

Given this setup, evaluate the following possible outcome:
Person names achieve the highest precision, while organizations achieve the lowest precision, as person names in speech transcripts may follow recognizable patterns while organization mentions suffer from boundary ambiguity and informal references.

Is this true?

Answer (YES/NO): NO